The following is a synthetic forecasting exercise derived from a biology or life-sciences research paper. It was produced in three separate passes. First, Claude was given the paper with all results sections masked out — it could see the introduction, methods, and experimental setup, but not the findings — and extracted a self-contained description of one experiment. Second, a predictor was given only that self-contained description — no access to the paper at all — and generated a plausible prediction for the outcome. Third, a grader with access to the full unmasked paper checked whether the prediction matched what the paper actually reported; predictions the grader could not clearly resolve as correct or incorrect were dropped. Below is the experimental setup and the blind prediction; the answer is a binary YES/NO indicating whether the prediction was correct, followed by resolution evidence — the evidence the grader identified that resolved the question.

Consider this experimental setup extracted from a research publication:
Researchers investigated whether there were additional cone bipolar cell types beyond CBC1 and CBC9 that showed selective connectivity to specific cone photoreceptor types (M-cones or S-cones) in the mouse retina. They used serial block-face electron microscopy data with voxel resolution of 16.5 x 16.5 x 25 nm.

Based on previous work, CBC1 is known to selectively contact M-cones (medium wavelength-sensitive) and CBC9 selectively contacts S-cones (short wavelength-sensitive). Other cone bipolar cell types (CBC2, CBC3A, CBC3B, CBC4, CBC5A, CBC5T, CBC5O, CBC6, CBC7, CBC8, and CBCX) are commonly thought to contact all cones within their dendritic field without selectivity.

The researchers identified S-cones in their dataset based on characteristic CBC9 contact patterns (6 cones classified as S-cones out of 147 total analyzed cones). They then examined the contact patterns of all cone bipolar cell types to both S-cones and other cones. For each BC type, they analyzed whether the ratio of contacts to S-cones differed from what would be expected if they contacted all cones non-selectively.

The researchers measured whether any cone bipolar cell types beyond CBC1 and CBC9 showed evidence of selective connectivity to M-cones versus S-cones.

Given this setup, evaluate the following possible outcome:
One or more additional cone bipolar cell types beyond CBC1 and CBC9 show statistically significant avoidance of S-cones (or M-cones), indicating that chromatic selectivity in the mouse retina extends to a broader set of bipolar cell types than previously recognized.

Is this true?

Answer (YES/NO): NO